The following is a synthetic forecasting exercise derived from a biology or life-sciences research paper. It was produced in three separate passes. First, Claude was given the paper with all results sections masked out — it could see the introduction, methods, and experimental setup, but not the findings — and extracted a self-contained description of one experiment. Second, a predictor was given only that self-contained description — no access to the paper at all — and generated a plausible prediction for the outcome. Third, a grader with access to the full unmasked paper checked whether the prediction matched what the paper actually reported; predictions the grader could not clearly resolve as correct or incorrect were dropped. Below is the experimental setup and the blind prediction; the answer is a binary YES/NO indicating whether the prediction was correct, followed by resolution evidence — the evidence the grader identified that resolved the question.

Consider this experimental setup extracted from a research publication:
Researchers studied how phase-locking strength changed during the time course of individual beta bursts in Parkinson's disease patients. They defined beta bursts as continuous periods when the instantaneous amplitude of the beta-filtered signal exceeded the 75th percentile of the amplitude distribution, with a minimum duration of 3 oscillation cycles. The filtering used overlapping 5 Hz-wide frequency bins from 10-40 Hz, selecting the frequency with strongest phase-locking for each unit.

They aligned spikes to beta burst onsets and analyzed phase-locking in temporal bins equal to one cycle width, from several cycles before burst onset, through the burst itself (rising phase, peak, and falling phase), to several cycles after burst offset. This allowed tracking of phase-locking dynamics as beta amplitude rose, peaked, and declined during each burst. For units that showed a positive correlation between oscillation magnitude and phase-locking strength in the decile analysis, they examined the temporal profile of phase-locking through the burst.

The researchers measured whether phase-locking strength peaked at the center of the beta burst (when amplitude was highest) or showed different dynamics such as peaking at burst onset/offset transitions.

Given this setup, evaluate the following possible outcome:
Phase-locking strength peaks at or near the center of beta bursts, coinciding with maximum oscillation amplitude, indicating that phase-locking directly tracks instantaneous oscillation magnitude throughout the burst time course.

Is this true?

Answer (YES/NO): YES